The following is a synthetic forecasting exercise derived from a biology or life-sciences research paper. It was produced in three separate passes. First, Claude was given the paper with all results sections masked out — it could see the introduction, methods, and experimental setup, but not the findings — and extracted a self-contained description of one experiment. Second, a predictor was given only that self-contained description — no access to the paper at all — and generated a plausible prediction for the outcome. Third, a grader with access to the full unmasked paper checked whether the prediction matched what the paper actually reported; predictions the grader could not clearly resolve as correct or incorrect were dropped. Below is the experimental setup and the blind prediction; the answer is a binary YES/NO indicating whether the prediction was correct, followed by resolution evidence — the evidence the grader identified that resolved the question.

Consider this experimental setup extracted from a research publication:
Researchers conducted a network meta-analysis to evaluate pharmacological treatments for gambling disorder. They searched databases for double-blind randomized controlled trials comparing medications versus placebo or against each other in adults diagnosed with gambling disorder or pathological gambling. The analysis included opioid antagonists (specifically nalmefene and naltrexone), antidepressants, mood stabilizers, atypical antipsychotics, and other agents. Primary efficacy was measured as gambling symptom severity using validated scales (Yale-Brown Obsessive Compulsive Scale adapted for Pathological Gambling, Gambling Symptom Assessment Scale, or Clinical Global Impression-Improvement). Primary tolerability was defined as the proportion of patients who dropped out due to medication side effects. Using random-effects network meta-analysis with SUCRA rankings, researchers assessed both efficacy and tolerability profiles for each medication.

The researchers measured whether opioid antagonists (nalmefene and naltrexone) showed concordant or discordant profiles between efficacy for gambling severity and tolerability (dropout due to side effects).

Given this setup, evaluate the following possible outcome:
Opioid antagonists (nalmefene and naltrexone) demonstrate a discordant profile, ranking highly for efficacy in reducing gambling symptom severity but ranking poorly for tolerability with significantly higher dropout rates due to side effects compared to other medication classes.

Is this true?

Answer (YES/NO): YES